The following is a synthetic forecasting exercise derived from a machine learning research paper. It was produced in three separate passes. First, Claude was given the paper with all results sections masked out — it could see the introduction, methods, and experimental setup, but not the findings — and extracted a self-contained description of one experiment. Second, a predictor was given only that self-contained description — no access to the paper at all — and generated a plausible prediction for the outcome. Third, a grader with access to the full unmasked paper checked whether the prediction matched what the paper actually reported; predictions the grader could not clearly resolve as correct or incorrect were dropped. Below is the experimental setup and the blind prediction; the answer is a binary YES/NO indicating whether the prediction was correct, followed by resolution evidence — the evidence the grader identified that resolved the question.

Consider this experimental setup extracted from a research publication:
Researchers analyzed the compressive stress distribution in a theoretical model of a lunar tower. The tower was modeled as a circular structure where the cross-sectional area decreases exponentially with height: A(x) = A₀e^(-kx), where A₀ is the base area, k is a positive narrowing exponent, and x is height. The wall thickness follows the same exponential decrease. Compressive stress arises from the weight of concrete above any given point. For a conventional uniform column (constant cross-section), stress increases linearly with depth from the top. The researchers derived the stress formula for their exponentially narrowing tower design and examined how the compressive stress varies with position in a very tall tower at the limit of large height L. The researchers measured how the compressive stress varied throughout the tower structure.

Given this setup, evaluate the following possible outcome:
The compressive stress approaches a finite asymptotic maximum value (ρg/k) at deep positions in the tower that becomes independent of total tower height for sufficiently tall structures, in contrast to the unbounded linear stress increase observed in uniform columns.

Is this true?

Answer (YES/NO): YES